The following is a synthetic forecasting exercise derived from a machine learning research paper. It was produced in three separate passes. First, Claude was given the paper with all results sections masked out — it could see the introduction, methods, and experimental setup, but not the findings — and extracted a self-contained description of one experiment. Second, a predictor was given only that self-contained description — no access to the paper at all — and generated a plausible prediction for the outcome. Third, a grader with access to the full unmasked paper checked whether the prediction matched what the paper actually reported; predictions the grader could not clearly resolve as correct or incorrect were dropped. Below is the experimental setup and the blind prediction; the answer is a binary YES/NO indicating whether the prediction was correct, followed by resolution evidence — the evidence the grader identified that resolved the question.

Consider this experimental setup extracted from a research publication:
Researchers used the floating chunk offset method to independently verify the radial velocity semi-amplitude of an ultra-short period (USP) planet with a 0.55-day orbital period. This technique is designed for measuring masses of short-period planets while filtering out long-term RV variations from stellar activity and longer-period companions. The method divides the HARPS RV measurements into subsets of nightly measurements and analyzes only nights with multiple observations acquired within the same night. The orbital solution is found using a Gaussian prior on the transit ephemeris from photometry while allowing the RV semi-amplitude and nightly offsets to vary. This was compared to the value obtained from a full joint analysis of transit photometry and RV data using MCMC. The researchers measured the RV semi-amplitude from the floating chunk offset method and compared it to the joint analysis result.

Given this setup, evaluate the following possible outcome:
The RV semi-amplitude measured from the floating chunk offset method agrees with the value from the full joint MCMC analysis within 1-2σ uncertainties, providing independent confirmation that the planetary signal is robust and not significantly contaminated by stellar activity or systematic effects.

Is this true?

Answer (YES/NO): YES